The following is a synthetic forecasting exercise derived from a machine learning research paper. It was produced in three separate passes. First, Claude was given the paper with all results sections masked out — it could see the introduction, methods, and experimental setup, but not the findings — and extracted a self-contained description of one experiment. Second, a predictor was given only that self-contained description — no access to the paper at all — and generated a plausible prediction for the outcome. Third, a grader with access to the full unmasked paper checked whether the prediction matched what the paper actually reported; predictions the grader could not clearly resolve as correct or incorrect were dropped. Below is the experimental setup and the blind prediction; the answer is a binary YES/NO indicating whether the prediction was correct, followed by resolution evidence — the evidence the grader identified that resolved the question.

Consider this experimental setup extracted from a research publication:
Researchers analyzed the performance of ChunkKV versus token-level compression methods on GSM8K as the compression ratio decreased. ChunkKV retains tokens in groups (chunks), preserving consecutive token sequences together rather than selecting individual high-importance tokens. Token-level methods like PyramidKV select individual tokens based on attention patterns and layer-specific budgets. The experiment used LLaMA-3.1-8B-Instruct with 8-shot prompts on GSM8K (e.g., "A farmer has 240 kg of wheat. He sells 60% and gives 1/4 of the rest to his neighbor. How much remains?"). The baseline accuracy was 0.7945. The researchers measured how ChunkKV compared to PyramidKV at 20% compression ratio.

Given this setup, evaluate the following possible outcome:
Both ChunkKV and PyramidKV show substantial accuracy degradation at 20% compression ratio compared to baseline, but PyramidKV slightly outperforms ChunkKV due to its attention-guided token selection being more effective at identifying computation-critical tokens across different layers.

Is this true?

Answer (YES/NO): NO